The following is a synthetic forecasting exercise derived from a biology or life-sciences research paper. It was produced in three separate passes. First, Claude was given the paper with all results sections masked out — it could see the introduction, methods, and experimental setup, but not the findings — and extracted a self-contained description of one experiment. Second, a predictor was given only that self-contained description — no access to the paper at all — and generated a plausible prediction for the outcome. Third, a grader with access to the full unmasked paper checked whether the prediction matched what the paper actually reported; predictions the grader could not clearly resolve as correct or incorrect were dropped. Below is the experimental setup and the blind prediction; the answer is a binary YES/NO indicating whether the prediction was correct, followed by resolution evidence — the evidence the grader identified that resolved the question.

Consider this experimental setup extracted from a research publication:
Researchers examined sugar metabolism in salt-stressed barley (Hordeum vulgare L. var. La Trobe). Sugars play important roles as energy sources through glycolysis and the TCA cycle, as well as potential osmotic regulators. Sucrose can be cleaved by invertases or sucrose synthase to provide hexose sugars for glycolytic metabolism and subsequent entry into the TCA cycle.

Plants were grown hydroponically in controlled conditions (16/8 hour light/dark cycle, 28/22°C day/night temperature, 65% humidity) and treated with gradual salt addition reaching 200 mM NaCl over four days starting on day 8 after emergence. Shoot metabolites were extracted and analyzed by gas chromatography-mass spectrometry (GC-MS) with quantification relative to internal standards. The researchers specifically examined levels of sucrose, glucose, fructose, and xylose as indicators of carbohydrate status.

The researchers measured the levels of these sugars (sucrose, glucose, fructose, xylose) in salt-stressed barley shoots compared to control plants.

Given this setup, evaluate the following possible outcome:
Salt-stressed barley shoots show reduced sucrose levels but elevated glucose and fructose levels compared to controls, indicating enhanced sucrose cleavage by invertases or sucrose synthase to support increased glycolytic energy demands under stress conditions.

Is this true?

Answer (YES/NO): NO